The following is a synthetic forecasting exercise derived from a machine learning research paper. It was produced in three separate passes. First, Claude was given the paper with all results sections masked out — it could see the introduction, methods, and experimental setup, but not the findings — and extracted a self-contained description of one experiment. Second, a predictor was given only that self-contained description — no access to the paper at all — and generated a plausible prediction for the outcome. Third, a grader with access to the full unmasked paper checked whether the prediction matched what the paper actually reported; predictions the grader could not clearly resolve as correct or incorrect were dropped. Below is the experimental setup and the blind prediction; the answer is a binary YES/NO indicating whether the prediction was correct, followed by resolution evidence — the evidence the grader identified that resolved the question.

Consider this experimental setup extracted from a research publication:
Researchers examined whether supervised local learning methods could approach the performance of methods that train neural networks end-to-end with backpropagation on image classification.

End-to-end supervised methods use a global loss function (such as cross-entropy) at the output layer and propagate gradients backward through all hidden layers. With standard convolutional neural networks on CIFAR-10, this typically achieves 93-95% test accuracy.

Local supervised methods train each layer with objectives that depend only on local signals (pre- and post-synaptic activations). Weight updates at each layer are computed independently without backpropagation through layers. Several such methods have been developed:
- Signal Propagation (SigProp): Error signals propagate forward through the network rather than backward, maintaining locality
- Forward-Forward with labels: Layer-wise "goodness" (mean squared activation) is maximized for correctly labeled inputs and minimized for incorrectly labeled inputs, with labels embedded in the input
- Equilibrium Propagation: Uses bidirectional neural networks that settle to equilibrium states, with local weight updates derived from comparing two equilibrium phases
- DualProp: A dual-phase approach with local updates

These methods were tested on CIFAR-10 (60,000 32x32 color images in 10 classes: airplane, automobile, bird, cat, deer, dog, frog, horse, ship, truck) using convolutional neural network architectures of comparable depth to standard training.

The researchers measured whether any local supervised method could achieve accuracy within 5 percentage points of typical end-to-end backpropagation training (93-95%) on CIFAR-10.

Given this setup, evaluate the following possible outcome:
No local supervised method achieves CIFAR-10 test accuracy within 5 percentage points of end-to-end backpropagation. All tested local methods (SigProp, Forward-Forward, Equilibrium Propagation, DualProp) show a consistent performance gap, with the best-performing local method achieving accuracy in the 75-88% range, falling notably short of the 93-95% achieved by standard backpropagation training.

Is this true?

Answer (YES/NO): NO